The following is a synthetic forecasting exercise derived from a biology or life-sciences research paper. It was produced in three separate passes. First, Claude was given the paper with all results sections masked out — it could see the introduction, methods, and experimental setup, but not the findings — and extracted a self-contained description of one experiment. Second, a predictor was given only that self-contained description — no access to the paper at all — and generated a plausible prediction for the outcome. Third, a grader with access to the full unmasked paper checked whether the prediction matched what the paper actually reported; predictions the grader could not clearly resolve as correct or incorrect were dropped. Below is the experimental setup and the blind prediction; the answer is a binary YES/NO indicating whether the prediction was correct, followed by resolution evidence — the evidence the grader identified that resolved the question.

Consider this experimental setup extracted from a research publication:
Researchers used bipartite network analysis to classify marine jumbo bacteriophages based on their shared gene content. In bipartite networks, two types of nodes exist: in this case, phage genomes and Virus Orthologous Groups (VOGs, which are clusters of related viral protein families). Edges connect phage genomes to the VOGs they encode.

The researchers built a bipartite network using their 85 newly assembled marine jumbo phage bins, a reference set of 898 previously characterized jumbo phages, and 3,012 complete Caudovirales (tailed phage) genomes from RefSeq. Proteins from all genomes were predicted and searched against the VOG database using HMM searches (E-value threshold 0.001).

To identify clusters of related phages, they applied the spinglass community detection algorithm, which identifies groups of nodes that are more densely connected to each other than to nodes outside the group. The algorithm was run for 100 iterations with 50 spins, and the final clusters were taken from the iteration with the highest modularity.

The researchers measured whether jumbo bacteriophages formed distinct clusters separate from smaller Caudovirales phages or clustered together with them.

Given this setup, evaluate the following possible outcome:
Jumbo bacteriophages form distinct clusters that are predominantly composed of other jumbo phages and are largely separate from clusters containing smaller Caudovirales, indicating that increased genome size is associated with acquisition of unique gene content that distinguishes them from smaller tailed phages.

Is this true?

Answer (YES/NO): NO